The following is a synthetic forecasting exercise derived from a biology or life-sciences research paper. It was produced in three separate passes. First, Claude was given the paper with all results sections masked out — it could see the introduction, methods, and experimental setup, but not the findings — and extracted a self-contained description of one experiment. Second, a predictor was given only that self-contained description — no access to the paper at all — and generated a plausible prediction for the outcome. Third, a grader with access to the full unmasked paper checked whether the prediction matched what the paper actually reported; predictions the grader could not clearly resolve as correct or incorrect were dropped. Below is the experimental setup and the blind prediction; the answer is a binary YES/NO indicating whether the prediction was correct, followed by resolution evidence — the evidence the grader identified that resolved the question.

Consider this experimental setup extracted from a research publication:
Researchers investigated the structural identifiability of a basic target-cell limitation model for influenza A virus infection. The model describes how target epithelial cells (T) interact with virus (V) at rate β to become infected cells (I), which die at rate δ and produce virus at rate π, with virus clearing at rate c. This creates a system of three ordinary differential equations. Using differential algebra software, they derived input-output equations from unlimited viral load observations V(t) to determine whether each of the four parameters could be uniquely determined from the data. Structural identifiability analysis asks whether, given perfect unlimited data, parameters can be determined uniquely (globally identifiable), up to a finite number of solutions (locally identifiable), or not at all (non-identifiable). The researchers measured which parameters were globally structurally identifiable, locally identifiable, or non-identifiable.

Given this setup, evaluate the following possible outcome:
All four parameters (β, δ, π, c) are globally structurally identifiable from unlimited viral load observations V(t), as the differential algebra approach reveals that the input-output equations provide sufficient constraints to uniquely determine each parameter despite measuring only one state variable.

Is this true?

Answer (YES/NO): NO